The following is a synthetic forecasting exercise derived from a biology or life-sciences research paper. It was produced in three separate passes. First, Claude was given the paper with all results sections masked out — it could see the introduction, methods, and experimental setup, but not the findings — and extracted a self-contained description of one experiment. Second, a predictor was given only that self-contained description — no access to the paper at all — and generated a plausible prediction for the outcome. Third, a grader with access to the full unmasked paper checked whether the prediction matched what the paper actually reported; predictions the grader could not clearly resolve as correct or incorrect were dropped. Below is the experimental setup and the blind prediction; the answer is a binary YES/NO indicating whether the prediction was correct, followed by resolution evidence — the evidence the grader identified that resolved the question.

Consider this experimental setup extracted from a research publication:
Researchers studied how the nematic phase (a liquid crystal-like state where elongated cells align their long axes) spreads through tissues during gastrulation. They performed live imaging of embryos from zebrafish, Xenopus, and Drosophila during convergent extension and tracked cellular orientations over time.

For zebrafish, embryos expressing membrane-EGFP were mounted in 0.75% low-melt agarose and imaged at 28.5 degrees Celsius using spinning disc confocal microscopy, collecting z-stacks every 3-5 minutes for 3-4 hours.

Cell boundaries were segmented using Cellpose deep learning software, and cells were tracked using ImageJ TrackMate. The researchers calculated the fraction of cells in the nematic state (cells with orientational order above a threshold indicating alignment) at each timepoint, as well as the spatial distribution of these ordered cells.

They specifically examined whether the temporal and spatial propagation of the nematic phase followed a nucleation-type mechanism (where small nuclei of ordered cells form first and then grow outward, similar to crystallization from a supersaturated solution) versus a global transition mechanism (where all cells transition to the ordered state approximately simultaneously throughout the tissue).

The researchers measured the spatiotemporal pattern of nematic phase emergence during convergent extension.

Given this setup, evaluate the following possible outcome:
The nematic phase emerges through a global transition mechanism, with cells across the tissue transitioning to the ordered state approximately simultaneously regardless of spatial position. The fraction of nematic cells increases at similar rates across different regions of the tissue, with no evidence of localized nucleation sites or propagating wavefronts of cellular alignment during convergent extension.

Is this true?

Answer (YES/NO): NO